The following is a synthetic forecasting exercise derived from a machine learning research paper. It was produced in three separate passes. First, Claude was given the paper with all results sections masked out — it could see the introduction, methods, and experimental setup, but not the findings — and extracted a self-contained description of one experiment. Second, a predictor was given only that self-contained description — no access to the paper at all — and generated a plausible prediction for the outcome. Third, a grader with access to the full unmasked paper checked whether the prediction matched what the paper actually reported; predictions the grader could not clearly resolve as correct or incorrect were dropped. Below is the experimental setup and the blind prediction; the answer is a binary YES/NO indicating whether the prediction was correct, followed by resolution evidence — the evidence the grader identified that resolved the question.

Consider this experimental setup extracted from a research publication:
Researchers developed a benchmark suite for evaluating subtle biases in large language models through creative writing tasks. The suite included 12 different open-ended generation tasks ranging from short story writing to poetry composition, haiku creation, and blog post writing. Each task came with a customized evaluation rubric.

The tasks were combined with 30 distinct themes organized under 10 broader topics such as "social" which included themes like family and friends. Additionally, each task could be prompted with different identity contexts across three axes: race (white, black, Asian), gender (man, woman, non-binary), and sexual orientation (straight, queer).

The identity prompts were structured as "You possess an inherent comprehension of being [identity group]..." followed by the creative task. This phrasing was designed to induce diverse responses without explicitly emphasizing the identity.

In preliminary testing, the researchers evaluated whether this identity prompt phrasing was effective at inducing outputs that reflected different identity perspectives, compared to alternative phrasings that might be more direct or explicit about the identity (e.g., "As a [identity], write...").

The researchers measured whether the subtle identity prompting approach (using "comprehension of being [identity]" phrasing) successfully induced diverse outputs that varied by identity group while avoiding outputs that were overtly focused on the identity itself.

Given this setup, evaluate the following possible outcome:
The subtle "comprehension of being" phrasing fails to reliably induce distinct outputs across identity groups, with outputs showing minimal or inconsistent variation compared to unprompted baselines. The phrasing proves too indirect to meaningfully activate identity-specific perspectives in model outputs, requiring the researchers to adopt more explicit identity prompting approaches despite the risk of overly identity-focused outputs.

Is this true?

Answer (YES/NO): NO